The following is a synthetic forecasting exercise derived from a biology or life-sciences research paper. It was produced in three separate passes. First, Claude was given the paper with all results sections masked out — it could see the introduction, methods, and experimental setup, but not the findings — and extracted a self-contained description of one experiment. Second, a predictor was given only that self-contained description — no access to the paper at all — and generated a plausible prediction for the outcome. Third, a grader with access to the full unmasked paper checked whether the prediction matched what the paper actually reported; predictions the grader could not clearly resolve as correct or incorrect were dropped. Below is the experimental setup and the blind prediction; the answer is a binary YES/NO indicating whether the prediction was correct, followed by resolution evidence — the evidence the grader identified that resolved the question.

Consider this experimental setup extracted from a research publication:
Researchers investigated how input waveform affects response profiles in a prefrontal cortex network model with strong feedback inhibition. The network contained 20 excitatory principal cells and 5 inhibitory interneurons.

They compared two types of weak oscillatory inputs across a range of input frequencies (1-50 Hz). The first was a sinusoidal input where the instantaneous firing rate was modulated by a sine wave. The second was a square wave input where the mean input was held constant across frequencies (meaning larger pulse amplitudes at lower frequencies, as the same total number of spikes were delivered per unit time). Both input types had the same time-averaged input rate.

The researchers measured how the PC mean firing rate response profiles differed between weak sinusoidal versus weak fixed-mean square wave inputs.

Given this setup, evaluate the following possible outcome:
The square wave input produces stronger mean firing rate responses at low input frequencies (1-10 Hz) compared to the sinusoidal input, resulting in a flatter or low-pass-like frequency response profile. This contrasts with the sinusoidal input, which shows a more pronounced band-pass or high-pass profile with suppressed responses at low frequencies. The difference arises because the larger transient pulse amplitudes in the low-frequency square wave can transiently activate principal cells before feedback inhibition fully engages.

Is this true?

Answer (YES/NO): YES